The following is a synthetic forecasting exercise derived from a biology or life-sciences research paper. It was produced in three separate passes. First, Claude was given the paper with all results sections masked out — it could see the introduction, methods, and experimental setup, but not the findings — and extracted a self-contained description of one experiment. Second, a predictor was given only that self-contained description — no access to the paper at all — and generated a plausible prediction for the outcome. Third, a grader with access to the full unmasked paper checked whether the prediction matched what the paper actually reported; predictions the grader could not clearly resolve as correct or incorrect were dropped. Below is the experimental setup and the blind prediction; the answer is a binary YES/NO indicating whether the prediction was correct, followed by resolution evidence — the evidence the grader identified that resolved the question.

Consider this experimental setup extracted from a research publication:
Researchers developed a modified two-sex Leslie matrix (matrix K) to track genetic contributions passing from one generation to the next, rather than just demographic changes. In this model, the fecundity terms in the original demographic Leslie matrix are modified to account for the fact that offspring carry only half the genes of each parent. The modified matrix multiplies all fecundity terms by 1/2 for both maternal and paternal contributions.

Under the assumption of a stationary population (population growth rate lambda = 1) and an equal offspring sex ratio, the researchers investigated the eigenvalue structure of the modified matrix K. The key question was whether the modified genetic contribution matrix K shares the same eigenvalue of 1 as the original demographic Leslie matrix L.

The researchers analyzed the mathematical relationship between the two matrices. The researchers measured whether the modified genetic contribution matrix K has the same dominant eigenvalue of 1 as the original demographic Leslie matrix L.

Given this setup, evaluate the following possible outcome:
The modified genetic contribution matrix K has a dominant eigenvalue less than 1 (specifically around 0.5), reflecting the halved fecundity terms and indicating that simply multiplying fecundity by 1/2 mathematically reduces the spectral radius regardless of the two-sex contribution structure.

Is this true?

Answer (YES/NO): NO